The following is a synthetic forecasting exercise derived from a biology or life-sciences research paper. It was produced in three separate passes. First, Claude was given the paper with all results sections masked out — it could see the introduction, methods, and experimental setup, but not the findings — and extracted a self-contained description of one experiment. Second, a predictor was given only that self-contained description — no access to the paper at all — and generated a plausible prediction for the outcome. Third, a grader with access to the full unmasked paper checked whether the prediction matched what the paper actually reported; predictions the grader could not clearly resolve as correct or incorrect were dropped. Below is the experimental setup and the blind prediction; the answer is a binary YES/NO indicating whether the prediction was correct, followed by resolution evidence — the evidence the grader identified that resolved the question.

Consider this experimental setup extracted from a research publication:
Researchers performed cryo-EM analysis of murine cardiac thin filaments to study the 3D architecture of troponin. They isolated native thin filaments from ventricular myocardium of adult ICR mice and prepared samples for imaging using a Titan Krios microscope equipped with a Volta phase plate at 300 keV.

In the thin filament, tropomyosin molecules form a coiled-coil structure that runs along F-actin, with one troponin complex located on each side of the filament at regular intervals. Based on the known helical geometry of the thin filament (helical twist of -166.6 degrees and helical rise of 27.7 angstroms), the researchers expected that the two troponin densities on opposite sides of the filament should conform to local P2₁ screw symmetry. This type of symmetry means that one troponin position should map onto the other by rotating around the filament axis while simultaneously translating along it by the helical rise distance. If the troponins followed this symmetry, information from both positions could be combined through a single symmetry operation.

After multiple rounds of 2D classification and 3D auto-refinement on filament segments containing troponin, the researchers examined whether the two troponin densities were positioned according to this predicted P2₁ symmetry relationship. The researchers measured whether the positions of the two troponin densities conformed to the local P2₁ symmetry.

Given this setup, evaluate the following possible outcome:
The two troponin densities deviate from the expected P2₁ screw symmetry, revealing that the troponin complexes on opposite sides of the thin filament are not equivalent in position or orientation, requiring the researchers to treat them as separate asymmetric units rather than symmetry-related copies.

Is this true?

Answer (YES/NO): YES